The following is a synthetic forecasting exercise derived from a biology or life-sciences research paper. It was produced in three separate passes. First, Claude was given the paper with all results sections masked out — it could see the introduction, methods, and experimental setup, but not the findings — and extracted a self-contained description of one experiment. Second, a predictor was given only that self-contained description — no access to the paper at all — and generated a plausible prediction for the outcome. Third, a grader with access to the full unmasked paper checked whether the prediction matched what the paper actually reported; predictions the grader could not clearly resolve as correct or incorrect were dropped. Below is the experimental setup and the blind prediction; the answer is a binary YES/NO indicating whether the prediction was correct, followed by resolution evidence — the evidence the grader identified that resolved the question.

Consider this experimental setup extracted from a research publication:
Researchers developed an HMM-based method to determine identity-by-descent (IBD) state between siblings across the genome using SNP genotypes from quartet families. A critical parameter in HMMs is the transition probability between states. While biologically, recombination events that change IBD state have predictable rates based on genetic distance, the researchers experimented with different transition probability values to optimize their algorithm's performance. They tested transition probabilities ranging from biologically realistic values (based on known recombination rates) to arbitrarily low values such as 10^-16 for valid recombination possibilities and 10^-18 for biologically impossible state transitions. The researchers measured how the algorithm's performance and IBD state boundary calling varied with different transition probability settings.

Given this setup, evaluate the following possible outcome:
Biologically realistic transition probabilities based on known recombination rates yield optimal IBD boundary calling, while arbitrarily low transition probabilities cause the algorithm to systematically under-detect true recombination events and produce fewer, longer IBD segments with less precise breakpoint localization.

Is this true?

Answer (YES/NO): NO